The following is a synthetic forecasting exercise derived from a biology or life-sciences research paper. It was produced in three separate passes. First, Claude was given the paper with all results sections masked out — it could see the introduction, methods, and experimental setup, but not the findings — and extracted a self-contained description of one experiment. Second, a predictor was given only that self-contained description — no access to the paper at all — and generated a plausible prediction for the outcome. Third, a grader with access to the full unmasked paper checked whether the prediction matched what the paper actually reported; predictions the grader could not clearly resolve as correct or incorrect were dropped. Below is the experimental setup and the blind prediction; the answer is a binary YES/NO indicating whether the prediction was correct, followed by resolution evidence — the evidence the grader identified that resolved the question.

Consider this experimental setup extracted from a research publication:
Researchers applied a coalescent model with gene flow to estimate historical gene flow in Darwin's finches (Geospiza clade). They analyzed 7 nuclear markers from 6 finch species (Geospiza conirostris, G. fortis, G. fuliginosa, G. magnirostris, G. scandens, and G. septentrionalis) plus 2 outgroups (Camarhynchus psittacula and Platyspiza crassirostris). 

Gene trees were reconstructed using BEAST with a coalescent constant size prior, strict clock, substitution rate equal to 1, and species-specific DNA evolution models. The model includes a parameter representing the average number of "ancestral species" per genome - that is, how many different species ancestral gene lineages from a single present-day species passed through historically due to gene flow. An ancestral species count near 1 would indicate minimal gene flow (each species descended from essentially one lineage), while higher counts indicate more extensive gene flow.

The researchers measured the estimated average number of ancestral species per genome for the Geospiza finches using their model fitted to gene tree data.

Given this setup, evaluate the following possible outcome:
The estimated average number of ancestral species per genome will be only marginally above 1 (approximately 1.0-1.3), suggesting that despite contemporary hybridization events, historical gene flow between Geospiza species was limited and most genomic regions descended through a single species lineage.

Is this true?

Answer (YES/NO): NO